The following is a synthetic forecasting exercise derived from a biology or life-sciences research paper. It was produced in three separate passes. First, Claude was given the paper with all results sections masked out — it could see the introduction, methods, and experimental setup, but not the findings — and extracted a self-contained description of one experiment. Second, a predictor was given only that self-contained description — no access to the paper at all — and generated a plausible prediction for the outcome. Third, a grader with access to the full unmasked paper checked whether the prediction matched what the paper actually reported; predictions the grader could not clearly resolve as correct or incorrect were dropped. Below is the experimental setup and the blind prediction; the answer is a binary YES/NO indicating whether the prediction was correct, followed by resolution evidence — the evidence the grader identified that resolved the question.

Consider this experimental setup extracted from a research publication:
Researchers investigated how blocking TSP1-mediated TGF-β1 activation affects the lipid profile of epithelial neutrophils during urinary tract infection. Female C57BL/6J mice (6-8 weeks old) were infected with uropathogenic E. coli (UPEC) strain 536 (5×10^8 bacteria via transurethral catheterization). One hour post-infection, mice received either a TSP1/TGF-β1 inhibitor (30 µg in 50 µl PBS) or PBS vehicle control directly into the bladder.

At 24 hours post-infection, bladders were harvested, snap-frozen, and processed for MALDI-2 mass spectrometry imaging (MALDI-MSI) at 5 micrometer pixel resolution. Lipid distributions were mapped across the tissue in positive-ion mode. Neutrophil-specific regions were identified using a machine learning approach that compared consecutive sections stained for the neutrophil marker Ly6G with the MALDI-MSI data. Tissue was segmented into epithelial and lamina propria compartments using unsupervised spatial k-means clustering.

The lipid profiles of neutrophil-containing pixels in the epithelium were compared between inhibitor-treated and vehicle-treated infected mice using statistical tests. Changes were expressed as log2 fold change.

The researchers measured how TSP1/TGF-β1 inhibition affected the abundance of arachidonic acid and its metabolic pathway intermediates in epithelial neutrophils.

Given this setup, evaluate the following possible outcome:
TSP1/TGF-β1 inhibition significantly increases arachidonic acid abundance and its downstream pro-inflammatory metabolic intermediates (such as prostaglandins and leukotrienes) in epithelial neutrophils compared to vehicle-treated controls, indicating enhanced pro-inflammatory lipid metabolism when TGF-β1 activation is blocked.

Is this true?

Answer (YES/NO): NO